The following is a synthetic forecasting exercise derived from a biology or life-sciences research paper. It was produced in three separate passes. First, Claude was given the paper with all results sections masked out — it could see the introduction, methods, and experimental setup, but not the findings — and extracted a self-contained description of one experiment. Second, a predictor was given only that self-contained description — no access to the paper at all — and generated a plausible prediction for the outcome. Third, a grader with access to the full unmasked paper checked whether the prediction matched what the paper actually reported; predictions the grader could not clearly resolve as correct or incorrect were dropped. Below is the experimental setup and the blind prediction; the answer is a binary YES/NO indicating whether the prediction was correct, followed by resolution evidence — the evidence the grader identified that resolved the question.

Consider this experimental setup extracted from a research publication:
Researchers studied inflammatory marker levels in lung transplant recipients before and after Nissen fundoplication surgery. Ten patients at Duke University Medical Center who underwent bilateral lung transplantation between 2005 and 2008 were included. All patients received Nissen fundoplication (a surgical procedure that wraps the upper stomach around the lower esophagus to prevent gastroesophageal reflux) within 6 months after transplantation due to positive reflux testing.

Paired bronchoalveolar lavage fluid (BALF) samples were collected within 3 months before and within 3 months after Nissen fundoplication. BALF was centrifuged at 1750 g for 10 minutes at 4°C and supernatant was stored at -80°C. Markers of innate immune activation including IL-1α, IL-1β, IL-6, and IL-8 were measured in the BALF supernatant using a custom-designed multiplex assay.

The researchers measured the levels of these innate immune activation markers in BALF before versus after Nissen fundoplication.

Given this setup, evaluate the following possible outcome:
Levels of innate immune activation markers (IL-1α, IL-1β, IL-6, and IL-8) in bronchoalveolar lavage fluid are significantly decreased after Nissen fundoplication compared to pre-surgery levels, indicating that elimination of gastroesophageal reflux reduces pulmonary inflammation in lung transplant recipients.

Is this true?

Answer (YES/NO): YES